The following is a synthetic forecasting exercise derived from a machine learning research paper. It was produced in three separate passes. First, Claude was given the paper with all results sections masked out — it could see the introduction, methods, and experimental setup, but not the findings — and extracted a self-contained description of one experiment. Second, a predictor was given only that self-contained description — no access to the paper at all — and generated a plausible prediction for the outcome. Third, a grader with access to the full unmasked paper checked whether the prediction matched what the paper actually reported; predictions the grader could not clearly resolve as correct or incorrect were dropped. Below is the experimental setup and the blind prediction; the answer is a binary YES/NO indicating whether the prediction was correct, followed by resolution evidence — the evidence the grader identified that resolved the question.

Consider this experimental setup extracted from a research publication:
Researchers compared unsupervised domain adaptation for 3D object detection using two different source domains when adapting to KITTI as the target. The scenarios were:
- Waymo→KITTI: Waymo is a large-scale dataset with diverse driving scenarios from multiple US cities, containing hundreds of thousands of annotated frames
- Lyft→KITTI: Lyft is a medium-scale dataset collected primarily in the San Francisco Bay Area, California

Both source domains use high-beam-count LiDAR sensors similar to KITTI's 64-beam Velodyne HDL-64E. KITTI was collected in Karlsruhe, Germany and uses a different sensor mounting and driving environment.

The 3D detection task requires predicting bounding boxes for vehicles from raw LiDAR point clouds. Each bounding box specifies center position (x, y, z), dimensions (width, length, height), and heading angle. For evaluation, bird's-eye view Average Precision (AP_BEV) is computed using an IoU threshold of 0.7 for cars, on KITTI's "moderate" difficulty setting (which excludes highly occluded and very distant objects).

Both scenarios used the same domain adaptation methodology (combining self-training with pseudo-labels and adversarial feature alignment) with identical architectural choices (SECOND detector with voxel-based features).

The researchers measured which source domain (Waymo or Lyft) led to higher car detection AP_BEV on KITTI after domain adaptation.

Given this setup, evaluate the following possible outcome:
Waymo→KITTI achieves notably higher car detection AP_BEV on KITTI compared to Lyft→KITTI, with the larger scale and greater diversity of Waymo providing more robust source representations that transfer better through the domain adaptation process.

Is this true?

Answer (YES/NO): NO